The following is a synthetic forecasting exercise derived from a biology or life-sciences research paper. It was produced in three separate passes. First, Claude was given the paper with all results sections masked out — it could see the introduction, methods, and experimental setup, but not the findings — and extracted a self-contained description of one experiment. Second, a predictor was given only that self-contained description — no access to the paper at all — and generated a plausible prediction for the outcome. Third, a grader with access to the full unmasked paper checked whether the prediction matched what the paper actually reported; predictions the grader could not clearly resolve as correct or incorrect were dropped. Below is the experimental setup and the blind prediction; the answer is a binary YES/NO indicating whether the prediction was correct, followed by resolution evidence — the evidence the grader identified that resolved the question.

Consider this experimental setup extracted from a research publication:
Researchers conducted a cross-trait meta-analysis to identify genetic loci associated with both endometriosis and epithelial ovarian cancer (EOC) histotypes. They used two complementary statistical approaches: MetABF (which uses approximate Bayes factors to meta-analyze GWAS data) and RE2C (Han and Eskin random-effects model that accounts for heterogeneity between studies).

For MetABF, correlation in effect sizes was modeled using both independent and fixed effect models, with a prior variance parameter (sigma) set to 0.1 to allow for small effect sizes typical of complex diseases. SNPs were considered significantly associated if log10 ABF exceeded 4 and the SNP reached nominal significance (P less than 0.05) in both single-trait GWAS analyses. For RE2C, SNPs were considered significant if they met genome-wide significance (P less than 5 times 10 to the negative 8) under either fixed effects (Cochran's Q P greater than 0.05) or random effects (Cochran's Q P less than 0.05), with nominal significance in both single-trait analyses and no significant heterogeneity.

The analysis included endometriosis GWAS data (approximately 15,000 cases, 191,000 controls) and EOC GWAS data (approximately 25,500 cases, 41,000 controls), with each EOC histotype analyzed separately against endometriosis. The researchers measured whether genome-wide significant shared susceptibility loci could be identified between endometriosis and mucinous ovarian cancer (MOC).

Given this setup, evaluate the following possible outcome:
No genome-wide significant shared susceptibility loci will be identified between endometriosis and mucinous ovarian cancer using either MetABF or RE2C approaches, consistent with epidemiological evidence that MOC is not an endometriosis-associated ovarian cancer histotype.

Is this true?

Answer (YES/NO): NO